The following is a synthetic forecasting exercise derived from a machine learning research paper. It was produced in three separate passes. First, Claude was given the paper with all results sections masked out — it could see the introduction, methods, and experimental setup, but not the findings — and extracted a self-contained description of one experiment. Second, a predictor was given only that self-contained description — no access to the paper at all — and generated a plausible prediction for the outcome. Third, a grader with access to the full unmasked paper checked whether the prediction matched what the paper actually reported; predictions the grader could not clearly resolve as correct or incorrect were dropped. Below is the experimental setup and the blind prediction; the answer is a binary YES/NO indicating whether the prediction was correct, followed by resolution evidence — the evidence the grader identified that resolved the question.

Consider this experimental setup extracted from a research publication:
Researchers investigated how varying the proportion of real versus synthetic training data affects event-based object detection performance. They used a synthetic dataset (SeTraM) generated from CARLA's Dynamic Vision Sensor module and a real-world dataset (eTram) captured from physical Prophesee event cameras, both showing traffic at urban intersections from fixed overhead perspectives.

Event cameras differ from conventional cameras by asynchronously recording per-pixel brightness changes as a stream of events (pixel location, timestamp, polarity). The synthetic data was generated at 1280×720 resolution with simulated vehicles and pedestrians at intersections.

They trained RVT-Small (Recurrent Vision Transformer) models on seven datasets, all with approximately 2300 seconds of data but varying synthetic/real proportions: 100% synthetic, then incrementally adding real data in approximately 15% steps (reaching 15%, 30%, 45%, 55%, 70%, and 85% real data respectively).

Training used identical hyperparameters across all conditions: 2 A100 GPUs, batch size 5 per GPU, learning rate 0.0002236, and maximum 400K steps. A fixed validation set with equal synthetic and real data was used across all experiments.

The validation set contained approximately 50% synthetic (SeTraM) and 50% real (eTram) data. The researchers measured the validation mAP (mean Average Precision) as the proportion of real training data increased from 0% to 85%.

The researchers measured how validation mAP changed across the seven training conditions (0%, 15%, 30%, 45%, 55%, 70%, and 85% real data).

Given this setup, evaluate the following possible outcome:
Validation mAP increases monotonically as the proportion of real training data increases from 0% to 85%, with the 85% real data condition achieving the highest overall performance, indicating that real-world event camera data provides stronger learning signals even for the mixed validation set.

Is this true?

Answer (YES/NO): NO